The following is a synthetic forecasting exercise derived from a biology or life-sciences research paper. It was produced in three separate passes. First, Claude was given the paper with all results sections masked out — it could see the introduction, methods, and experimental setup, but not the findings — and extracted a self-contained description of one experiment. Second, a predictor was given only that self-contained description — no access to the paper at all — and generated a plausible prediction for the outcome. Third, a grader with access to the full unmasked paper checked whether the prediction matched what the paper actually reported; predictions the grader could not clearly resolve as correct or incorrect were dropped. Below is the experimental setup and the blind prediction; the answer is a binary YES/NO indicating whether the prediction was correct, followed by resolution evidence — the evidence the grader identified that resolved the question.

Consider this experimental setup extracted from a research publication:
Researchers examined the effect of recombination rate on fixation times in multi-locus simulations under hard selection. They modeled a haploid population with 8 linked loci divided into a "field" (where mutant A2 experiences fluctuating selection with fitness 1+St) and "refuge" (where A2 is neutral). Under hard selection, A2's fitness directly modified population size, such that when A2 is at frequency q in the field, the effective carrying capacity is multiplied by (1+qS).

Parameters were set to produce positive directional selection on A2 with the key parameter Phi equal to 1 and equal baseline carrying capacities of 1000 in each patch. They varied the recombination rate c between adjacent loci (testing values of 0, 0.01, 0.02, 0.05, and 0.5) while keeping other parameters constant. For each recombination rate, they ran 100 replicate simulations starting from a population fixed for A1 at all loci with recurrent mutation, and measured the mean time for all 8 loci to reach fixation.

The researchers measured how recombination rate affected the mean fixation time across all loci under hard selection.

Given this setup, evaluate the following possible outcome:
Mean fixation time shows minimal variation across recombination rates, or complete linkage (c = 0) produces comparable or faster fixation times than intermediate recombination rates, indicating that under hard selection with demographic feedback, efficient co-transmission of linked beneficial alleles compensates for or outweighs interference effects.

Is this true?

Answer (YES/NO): NO